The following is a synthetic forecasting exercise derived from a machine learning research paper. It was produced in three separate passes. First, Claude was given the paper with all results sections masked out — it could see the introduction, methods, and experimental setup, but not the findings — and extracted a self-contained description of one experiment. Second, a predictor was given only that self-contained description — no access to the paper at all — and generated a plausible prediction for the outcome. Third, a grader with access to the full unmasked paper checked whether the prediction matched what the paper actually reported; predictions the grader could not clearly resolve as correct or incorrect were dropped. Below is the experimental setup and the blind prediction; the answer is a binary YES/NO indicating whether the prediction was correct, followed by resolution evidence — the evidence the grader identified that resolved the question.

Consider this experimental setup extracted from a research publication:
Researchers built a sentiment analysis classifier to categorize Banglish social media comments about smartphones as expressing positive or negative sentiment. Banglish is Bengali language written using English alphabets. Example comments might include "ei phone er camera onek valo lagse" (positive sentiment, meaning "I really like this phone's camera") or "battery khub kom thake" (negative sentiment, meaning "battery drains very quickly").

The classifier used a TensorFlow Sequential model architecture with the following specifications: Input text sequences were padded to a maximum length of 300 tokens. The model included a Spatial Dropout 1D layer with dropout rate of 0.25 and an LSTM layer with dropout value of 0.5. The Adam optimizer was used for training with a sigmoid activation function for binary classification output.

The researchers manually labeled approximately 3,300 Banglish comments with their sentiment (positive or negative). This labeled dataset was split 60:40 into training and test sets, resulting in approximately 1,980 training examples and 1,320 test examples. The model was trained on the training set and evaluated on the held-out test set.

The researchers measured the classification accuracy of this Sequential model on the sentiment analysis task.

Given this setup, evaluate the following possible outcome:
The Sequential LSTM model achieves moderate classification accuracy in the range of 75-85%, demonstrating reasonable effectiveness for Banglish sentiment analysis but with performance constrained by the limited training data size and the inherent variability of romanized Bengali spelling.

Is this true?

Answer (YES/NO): NO